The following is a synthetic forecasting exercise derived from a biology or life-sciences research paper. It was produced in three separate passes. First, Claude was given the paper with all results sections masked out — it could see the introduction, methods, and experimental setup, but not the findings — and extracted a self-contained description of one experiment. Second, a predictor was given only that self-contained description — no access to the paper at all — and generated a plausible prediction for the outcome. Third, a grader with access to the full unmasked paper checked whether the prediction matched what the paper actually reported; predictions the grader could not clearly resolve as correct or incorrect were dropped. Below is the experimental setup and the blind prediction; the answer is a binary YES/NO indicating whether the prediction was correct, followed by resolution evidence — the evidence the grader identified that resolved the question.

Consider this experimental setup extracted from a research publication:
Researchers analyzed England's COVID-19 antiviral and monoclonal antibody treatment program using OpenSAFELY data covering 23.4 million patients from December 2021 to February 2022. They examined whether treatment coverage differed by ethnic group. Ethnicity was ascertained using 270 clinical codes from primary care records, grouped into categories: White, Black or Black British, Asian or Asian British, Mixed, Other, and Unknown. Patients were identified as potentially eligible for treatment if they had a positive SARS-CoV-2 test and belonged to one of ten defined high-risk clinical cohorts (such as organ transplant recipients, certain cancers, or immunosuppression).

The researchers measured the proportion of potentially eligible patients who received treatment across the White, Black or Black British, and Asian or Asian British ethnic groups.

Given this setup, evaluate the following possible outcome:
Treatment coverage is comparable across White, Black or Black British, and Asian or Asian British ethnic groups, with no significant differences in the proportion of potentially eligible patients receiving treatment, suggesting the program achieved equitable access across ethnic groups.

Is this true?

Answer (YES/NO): NO